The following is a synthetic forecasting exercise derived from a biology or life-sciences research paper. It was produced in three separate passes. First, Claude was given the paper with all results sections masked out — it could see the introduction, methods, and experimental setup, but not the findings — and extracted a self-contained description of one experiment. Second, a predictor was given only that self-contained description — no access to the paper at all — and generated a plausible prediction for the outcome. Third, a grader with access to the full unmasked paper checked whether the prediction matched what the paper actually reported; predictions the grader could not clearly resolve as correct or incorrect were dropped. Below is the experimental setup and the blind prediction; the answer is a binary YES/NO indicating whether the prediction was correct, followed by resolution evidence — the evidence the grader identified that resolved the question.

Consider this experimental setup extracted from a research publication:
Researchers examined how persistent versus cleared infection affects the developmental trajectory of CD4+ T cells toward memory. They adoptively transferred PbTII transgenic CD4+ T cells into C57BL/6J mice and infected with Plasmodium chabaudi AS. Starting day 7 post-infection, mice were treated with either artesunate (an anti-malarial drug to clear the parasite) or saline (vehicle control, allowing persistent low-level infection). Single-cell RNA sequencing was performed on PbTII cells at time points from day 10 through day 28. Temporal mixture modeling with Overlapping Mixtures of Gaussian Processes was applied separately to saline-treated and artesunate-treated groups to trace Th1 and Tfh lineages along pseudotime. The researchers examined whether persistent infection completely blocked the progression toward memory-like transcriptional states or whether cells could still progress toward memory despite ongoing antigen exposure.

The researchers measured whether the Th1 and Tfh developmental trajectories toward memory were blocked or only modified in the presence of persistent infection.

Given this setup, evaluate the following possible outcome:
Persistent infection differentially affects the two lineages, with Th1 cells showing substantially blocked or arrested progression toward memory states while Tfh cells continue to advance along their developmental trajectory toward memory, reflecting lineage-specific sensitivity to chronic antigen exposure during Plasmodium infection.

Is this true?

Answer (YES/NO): NO